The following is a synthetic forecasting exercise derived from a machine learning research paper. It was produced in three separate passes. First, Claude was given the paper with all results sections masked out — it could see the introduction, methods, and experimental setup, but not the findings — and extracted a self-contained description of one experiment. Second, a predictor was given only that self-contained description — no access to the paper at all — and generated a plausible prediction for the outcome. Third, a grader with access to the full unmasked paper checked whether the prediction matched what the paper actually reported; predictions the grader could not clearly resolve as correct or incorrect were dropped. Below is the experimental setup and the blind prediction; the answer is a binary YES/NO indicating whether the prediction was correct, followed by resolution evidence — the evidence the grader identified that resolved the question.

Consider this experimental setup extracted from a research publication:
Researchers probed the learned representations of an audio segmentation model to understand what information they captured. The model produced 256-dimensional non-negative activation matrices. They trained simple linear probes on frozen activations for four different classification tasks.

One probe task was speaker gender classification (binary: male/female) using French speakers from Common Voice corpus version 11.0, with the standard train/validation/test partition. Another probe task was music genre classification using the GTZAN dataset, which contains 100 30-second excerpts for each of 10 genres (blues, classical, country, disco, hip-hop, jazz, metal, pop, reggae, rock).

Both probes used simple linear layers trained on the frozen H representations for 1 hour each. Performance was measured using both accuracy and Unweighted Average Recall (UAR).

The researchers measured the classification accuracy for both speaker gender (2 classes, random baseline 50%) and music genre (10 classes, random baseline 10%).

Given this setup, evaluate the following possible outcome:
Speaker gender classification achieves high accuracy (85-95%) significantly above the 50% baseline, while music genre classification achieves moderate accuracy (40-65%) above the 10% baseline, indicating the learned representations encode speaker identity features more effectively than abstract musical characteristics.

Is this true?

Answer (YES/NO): YES